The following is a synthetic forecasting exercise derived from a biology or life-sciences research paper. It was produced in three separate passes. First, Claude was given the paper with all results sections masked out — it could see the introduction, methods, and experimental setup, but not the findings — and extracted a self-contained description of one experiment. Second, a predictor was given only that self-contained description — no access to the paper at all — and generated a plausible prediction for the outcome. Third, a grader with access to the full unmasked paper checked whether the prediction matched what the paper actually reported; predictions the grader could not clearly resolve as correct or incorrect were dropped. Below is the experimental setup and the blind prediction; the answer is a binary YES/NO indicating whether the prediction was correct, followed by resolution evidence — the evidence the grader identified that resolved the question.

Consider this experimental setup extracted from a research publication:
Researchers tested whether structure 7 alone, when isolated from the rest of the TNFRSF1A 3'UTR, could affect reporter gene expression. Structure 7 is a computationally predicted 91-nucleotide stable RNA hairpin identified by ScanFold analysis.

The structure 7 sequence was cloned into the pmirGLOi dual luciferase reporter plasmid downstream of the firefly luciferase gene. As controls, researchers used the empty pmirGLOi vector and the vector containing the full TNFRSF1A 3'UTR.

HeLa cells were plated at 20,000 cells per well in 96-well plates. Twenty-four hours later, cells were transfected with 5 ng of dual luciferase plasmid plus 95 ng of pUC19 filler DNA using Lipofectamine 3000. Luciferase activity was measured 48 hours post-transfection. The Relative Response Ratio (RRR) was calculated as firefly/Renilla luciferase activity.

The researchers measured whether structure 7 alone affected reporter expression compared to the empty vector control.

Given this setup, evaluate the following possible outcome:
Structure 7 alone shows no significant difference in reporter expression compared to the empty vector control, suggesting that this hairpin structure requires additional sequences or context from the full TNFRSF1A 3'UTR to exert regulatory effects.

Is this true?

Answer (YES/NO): NO